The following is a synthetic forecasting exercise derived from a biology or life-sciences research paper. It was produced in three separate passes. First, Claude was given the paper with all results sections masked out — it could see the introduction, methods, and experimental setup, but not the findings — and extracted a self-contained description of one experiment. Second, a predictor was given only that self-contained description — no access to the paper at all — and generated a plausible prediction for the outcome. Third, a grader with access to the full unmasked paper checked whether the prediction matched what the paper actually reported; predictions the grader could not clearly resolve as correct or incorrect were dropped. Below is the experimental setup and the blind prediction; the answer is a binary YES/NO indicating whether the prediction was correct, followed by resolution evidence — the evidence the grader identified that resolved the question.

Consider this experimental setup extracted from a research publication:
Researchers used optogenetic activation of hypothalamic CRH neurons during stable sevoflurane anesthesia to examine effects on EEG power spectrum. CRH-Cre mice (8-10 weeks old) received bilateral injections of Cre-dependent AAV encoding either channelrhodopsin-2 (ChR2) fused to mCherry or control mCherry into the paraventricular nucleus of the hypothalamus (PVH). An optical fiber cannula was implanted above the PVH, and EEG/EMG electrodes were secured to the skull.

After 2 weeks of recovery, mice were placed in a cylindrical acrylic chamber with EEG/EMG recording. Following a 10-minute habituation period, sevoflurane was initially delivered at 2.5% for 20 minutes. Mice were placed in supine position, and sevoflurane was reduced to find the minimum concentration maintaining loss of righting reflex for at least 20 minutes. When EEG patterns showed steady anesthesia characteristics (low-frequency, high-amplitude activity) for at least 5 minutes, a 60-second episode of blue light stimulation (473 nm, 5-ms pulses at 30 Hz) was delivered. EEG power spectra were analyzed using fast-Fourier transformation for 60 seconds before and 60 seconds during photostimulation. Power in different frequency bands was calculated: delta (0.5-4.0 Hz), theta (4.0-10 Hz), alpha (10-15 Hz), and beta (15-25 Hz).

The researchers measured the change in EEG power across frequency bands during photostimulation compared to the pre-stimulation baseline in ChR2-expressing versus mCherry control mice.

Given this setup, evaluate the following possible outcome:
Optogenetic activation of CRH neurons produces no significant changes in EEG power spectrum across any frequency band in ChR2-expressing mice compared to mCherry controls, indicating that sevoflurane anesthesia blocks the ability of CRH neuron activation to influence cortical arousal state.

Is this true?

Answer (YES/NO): NO